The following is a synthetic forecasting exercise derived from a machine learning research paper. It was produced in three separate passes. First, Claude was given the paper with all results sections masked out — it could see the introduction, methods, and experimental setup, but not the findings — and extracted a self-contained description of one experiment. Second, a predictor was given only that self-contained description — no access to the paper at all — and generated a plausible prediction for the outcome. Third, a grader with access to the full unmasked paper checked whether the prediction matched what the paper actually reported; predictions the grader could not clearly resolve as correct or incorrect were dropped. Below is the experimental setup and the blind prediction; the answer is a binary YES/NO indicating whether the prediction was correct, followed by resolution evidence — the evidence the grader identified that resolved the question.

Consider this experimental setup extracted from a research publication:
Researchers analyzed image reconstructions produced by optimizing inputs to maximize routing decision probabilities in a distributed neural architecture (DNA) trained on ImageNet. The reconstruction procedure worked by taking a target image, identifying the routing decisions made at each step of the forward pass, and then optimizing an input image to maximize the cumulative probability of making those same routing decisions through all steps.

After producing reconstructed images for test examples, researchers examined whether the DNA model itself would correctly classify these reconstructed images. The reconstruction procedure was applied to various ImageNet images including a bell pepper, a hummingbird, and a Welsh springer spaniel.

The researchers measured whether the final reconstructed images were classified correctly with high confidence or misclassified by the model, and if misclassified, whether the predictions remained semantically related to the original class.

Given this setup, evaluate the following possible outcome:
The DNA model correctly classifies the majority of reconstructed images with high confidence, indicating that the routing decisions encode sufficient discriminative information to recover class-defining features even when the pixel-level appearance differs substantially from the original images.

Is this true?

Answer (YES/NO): NO